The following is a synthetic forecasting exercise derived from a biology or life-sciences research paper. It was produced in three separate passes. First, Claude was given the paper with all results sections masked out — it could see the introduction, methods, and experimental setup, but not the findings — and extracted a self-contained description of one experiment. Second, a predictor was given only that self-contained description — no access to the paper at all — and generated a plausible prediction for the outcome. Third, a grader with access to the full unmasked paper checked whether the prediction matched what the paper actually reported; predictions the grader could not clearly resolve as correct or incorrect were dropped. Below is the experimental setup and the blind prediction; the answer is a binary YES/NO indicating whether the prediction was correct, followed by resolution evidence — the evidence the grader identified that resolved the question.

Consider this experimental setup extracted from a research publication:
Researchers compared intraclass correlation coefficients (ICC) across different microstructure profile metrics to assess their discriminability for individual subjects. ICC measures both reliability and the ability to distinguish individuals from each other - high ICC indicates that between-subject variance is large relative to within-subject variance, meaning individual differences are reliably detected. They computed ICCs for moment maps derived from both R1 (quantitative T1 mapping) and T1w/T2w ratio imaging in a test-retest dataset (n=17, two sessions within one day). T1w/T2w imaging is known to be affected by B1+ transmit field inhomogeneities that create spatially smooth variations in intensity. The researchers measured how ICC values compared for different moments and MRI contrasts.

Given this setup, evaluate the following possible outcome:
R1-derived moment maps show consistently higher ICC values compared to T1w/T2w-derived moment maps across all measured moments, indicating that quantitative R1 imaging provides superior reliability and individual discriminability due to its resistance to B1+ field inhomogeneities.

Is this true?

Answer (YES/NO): NO